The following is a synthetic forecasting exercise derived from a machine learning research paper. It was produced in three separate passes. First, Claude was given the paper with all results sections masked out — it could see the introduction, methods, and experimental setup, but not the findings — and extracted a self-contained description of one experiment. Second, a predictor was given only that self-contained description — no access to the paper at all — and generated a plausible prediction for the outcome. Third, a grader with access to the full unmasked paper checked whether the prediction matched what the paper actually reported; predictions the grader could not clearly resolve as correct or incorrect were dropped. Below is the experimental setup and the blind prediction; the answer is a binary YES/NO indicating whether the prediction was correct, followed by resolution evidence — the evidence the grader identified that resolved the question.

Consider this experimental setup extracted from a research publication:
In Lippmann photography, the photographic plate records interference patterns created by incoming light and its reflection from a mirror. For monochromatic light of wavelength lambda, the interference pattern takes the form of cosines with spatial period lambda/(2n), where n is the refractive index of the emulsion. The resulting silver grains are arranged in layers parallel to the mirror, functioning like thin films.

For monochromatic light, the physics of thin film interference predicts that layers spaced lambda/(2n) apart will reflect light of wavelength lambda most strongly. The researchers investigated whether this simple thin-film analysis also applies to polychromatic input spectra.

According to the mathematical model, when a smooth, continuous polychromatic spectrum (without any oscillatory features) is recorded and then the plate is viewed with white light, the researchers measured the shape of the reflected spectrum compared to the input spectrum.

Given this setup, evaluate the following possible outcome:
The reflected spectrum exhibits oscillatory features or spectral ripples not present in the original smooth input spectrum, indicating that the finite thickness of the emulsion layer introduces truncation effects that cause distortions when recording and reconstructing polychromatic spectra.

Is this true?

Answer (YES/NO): YES